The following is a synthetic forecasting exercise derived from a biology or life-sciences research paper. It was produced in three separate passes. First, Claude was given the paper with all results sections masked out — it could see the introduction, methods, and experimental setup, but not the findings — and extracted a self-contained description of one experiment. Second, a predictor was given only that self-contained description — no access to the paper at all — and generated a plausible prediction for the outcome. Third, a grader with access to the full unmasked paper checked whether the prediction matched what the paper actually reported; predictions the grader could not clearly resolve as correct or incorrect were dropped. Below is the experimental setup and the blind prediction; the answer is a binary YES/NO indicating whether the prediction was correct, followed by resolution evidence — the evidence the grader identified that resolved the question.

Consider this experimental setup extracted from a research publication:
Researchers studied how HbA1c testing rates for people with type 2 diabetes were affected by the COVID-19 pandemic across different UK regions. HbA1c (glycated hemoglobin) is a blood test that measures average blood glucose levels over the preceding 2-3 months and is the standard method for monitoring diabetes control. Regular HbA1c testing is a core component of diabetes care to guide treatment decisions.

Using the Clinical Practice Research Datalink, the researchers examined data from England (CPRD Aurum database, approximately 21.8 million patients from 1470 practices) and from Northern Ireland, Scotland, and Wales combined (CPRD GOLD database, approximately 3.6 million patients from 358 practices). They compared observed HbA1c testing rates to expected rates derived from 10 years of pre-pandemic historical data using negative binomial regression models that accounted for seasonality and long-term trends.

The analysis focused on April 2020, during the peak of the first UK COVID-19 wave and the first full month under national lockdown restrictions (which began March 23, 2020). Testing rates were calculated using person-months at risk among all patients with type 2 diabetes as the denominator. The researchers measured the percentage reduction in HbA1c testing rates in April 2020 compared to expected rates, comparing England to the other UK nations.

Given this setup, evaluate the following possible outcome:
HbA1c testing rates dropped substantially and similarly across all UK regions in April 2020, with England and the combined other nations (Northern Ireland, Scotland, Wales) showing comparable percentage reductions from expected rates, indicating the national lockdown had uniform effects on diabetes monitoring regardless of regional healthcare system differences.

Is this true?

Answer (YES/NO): NO